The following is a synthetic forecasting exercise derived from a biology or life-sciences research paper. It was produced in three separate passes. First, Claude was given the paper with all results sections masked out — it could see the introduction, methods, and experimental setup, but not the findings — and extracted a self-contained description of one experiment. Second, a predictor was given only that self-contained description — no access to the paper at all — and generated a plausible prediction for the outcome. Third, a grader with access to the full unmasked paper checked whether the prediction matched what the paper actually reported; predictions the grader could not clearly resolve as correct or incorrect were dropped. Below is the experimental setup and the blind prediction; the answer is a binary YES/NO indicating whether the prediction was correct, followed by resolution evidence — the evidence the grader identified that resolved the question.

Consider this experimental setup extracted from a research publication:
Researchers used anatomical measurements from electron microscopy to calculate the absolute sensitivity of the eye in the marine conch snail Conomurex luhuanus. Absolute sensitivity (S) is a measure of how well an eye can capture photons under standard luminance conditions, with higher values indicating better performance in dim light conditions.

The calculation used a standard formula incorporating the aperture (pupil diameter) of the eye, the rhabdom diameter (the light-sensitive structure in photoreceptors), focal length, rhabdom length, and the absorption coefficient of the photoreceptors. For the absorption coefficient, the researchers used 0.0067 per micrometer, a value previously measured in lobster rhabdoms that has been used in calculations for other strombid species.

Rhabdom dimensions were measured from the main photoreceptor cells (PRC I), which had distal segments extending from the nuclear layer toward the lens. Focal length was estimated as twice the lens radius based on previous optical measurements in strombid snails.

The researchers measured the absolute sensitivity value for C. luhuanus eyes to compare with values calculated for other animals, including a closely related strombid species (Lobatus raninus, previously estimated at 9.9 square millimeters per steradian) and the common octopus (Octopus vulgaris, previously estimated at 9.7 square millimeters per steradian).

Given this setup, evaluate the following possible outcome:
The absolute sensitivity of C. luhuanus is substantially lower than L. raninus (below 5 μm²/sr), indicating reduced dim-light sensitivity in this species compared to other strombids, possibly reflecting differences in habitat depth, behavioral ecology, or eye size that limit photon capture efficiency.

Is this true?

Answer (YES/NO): NO